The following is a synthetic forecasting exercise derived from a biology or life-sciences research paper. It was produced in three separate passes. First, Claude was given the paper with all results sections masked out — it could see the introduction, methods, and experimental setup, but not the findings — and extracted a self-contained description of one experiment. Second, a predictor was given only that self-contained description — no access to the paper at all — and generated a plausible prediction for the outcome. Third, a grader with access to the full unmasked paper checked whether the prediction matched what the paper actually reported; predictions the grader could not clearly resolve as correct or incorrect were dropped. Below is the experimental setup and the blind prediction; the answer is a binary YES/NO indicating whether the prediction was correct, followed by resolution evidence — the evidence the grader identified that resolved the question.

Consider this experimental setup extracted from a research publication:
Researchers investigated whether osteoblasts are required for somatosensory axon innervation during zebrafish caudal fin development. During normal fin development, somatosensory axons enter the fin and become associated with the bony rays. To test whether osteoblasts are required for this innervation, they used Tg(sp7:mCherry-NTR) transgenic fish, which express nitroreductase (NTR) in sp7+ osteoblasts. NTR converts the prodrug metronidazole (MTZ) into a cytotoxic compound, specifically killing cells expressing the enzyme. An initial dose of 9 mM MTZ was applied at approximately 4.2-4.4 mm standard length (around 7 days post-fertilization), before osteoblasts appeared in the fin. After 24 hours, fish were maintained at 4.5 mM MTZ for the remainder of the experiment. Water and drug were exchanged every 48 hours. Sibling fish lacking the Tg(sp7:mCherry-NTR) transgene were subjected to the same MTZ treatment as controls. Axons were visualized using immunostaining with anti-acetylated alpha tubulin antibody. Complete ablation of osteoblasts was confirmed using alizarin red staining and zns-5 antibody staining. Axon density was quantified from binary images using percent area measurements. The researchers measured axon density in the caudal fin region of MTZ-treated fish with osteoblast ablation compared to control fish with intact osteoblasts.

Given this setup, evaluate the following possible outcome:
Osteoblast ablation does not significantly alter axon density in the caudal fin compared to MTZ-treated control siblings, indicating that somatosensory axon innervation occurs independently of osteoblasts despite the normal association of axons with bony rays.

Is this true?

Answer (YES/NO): NO